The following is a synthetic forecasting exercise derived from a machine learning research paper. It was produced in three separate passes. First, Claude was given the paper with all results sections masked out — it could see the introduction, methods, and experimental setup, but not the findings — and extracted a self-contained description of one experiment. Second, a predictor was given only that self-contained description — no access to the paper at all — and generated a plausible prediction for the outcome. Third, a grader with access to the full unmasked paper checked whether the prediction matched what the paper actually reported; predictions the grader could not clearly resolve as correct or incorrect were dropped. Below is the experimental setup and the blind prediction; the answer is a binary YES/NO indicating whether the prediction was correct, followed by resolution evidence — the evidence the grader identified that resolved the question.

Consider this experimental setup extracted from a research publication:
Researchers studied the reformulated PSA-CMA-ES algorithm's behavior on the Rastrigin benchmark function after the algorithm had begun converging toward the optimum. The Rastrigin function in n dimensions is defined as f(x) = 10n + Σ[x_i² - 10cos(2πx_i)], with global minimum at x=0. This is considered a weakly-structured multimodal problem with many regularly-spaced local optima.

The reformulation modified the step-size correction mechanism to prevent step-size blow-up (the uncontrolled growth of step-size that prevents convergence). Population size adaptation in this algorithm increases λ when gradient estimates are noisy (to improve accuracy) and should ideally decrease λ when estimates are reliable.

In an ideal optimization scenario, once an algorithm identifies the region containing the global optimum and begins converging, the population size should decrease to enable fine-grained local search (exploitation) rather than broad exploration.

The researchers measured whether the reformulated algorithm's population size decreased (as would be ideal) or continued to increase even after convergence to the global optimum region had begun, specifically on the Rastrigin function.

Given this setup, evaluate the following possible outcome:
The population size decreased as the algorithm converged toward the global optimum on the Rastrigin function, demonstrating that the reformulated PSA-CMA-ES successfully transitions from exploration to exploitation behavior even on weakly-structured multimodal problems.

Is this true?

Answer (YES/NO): NO